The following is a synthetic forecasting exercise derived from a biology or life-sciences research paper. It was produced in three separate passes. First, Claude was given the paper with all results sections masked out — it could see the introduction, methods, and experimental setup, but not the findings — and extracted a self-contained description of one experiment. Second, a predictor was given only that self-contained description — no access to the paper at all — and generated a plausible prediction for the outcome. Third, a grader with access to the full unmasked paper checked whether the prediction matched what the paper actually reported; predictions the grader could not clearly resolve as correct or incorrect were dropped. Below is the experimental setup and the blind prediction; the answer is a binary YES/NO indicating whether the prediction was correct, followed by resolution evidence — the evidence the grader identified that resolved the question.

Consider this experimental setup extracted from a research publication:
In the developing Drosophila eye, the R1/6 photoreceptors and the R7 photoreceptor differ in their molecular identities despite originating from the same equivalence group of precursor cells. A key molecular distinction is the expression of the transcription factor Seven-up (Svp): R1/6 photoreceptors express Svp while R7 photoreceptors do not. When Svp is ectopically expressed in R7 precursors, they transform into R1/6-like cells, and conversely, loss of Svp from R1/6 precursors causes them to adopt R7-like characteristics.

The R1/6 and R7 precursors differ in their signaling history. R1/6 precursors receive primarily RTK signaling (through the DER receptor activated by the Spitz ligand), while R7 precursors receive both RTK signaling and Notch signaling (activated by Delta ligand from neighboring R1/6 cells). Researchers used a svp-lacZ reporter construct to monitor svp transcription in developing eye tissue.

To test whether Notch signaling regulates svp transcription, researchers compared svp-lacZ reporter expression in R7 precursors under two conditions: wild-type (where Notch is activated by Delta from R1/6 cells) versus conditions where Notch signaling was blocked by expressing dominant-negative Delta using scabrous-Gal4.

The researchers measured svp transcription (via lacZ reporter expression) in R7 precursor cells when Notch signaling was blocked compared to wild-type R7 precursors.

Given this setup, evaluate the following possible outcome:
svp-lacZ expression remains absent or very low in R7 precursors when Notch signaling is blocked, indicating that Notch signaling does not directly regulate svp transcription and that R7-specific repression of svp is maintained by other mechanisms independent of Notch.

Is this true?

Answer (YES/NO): NO